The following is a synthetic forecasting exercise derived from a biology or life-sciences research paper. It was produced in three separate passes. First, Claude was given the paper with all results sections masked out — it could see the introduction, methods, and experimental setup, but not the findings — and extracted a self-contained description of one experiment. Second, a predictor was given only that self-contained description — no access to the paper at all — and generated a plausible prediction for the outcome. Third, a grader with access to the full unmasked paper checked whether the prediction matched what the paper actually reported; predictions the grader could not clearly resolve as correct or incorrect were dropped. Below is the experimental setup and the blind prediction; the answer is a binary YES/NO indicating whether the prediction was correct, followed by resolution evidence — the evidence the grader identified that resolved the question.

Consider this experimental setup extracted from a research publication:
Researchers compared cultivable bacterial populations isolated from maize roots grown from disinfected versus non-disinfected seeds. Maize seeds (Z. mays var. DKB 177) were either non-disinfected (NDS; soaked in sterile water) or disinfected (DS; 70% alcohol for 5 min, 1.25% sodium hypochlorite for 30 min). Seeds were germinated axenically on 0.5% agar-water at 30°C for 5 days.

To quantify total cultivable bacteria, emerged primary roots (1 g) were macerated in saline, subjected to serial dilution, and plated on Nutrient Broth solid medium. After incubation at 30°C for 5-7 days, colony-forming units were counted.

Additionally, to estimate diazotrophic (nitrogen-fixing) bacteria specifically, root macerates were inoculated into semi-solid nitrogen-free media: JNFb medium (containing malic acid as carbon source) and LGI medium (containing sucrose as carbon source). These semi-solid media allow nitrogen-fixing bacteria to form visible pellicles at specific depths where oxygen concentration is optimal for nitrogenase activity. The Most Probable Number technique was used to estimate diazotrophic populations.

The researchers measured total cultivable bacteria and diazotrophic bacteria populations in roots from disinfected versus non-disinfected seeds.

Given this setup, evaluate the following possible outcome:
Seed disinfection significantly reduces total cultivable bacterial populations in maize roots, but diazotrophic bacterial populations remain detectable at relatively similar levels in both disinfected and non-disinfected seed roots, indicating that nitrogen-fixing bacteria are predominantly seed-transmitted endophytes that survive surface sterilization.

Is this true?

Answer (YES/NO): NO